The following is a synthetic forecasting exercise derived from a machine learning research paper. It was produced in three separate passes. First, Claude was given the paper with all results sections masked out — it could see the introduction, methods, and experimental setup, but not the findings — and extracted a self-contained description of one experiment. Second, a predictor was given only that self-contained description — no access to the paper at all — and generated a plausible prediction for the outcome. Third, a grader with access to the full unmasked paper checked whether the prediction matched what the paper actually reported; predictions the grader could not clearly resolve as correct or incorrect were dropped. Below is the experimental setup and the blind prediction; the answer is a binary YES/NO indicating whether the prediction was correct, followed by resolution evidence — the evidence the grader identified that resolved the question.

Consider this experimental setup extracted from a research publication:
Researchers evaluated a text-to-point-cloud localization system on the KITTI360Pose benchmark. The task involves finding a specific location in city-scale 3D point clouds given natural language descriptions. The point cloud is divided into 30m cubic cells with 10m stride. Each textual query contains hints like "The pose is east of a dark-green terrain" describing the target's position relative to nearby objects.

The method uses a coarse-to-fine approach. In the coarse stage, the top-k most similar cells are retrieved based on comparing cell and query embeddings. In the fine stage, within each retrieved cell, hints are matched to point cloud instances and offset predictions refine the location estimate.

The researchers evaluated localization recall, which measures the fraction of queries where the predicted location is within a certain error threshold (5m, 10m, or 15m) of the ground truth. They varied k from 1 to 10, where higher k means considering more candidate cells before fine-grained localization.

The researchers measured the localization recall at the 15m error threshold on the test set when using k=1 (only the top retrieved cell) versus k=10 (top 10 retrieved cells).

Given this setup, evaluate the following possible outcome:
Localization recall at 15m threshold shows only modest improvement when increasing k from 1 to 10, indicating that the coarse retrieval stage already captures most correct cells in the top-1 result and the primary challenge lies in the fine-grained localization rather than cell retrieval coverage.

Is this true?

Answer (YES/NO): NO